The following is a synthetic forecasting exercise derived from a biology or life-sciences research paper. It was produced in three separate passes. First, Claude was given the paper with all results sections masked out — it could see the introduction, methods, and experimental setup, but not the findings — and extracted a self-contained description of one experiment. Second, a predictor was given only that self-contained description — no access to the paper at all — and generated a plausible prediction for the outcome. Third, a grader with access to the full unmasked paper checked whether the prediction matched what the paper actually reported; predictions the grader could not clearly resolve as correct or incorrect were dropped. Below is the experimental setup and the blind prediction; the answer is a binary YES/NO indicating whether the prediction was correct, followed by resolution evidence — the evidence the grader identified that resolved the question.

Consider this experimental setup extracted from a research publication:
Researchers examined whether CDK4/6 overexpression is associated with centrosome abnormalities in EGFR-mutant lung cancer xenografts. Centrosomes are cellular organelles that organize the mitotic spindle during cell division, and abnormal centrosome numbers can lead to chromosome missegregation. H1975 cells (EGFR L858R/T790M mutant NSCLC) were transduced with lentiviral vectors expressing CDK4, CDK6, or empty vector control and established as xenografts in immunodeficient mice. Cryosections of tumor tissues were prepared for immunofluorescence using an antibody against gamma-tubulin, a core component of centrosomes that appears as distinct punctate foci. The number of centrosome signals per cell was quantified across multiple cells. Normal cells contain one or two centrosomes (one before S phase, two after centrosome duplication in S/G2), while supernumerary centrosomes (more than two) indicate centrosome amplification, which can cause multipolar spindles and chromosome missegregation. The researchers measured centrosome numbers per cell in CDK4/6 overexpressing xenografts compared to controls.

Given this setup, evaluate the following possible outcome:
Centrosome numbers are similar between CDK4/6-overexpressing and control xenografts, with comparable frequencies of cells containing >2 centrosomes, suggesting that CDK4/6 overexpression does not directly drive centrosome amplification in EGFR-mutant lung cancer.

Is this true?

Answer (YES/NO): NO